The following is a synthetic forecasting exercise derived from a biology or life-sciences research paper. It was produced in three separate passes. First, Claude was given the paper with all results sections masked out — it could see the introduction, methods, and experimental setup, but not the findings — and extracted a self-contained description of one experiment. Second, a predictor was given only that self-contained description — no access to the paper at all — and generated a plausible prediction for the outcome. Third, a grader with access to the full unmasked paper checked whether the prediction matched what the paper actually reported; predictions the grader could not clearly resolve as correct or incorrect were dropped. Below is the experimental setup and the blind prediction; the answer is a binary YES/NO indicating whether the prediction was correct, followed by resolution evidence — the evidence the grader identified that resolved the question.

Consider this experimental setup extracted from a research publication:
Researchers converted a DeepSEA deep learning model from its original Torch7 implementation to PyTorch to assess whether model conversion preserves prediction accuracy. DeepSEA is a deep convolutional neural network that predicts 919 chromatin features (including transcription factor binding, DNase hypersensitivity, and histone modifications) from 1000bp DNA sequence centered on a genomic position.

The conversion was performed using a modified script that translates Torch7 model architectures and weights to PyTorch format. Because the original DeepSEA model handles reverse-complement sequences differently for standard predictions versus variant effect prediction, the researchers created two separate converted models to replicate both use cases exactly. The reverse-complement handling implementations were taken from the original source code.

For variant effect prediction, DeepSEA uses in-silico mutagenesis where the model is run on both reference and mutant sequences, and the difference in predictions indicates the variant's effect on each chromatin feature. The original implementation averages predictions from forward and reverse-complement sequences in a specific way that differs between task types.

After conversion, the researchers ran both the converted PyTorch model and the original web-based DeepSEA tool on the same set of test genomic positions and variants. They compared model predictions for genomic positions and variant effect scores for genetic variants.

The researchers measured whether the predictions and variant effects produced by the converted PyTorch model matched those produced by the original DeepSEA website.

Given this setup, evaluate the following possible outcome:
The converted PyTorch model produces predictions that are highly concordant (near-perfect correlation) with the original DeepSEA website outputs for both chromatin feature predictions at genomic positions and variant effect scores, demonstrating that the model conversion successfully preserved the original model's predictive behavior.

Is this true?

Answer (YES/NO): YES